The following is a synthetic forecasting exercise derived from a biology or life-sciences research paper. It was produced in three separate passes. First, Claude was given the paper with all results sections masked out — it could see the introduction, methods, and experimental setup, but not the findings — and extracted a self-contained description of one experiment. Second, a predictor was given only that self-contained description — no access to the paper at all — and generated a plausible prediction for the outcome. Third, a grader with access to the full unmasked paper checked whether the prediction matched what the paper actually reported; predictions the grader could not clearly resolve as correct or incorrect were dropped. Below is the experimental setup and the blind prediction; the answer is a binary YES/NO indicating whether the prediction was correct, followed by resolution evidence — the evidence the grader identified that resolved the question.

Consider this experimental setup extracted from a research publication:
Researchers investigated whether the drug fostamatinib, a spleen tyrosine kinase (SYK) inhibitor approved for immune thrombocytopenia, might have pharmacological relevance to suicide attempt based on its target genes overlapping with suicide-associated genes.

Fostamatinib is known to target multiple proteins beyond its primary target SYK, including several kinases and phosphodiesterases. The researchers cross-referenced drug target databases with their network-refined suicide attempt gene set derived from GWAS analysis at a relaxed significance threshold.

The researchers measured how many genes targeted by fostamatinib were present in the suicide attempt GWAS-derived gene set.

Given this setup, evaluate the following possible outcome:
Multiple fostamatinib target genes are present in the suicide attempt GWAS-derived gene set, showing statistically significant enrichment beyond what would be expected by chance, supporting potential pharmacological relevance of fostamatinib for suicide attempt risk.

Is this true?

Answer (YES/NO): NO